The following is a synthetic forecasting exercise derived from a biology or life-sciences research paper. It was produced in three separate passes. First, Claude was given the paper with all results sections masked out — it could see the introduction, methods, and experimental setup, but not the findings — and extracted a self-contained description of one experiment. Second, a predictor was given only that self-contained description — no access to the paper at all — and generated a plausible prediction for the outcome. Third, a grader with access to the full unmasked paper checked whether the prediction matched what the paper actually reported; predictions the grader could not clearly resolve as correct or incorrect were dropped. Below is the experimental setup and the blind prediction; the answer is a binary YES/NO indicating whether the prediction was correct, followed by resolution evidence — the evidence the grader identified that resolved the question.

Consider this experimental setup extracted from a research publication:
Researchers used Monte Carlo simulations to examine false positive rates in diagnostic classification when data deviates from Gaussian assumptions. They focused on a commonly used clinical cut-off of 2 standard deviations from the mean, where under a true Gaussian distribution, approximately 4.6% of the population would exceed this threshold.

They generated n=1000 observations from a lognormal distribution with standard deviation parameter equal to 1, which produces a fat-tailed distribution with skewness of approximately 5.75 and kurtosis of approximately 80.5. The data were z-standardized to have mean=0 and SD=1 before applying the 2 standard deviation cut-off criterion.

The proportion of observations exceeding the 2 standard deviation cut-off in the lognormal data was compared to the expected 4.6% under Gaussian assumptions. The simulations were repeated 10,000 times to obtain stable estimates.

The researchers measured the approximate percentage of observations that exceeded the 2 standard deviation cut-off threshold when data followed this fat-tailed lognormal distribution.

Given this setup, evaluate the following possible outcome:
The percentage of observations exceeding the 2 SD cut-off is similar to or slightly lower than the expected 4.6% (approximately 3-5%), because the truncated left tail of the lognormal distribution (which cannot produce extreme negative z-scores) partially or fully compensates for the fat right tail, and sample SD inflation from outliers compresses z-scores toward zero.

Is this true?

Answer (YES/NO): NO